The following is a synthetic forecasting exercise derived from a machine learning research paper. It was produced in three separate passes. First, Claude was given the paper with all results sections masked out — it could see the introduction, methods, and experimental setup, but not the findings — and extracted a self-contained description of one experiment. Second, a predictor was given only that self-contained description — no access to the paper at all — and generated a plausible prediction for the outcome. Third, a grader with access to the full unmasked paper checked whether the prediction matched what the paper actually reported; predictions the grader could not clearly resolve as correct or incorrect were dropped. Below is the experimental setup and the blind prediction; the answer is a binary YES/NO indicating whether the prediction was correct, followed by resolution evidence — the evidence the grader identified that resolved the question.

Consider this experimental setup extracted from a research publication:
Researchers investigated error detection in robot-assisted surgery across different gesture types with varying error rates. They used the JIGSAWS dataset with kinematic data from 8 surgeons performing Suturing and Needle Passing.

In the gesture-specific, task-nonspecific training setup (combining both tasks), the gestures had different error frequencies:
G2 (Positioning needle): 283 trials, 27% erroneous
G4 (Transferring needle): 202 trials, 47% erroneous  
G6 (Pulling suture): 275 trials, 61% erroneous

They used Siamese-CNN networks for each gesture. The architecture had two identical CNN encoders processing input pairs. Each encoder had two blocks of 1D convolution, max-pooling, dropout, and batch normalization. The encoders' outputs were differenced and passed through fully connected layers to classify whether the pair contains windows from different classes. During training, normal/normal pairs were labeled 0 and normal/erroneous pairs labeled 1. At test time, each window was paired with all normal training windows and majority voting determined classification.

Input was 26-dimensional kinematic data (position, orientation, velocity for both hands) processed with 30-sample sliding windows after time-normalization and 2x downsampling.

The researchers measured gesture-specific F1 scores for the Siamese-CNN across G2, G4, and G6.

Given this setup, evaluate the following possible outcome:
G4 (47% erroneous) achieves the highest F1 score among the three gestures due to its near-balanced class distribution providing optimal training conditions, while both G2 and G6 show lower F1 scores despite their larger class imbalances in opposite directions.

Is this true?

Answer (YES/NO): NO